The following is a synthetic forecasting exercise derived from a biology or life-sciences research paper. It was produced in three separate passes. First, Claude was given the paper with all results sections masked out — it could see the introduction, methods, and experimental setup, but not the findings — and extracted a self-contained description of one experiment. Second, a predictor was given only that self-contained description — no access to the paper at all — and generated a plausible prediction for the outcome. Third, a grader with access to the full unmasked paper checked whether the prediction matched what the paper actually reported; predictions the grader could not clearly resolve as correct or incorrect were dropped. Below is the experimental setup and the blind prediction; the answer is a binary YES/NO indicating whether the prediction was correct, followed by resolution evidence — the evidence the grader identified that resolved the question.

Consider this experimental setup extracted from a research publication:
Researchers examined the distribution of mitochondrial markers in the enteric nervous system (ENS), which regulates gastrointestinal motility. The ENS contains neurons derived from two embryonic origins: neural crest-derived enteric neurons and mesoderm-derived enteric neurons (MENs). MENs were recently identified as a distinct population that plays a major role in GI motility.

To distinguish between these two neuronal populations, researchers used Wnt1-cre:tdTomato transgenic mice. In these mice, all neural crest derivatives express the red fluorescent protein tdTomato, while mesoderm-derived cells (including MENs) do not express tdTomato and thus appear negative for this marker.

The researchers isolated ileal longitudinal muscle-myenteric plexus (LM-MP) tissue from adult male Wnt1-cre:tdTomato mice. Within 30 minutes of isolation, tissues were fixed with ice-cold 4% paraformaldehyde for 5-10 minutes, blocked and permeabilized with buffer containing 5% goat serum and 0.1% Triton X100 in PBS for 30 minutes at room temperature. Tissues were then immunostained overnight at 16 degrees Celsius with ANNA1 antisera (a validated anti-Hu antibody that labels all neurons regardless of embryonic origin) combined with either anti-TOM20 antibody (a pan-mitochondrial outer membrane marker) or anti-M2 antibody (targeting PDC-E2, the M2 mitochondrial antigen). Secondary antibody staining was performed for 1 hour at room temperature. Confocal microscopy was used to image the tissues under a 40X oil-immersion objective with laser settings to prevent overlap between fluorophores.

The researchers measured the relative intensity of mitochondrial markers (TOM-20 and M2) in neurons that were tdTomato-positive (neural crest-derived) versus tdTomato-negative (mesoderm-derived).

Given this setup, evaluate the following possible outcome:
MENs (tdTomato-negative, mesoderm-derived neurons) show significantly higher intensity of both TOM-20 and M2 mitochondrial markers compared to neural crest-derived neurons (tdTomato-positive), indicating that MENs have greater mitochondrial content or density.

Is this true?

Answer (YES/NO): YES